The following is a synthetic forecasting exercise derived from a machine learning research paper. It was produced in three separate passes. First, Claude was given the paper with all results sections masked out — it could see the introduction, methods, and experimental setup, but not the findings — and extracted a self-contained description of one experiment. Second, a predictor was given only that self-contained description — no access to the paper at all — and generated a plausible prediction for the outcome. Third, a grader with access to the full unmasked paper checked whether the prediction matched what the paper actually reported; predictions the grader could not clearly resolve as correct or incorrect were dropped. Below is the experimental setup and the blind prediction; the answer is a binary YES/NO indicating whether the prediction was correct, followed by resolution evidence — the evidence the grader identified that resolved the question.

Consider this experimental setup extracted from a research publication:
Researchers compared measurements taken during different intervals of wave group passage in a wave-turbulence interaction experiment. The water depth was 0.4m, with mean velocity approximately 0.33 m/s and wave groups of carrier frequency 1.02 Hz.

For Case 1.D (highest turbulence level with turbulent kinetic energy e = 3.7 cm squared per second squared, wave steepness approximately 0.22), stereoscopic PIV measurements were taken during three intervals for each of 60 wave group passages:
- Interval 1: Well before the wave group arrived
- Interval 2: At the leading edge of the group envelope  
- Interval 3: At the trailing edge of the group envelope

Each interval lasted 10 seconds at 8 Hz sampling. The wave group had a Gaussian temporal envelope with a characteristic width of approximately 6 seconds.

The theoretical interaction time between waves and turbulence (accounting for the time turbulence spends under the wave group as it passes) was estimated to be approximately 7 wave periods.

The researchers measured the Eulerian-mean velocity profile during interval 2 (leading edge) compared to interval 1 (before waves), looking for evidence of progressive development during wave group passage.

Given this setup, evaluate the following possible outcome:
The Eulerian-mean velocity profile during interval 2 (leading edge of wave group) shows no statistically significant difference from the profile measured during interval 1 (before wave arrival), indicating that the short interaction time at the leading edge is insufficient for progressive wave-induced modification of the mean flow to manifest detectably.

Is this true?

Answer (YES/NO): NO